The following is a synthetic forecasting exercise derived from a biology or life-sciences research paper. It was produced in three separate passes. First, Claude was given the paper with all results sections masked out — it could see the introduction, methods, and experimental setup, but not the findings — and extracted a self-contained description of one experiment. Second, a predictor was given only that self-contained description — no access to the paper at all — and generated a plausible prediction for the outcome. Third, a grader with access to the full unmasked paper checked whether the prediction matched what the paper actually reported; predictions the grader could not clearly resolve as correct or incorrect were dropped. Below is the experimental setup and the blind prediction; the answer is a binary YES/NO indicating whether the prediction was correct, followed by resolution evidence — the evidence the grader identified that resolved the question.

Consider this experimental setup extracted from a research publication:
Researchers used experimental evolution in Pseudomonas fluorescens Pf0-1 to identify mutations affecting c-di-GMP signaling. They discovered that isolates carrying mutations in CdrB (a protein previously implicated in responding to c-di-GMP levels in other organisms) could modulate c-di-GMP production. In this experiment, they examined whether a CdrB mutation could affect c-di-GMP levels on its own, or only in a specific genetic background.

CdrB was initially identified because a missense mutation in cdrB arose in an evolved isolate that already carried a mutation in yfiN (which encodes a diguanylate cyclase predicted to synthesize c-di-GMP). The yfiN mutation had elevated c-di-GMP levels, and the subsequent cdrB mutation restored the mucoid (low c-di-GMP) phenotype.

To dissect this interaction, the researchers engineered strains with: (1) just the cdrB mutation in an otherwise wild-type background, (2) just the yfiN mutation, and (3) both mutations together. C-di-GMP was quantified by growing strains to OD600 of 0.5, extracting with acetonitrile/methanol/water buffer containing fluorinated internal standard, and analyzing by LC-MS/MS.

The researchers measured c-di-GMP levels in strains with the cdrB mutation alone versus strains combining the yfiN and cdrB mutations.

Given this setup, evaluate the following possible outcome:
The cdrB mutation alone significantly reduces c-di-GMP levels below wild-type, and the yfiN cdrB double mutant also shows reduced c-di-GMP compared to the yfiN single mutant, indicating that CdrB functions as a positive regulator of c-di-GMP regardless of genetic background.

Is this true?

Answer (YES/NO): NO